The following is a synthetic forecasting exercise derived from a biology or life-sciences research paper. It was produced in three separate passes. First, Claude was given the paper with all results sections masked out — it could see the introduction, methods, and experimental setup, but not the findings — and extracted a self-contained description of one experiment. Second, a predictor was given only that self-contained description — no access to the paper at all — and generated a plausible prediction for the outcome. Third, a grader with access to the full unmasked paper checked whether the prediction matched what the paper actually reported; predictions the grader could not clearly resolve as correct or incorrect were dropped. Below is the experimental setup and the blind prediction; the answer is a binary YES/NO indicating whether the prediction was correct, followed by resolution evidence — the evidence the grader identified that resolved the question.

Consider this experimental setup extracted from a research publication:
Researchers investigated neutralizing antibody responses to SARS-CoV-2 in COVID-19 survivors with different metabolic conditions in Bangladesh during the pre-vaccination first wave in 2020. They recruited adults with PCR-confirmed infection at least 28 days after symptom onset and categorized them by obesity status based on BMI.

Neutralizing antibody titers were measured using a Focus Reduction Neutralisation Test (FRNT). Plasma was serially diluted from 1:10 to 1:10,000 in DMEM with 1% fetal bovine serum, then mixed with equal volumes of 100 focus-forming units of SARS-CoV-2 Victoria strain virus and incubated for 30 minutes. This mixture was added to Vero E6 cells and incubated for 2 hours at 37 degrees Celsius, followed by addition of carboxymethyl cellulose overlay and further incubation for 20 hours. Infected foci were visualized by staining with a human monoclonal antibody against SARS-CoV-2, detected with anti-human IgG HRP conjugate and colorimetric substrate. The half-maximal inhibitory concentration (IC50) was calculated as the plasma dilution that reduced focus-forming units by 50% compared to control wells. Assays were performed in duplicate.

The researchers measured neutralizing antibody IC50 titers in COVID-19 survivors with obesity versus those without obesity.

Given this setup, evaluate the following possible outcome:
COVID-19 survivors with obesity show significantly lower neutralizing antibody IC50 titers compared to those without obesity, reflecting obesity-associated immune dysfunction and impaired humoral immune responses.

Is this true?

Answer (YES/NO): YES